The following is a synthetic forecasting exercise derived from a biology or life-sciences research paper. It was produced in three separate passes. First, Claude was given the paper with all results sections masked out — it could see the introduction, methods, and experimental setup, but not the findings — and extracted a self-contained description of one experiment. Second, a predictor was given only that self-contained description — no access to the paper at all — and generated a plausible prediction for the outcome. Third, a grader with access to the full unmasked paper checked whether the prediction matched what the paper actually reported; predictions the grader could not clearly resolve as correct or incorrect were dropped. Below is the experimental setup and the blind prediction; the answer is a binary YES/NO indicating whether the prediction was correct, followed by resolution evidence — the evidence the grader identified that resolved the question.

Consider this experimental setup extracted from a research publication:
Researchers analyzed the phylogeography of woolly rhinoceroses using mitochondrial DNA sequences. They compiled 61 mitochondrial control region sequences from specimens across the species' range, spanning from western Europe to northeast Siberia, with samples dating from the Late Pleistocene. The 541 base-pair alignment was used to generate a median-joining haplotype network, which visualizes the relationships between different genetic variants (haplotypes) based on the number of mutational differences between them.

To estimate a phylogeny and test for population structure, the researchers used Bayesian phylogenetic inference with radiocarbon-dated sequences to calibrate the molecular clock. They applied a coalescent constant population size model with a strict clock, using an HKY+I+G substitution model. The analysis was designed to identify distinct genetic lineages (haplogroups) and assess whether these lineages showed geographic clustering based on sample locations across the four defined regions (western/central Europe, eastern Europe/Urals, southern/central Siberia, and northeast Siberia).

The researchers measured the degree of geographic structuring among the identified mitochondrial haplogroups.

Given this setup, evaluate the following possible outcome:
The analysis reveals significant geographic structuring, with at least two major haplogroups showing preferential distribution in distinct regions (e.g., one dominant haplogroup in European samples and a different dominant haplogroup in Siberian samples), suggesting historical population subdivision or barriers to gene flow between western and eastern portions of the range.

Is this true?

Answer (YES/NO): NO